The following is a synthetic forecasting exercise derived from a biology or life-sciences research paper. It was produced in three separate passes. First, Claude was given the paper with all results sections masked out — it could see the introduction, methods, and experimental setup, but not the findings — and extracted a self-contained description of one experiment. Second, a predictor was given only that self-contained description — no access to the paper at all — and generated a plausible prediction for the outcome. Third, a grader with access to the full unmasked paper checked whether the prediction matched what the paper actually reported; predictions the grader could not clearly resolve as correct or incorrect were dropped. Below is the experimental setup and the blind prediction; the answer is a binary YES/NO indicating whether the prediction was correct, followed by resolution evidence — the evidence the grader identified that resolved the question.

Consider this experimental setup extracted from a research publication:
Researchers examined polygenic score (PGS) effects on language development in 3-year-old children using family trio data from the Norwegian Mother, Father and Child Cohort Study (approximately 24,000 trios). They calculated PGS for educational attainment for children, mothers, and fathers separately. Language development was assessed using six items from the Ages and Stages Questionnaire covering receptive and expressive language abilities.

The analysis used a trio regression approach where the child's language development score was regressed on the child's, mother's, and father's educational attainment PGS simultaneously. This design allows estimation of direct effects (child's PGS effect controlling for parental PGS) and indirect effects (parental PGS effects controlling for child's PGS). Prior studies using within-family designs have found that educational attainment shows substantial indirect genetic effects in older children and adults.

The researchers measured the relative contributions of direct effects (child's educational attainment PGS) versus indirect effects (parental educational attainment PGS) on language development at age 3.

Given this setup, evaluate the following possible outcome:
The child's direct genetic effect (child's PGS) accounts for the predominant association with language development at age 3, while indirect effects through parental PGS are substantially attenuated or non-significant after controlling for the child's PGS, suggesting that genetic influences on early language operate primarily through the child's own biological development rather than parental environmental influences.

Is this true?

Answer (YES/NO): NO